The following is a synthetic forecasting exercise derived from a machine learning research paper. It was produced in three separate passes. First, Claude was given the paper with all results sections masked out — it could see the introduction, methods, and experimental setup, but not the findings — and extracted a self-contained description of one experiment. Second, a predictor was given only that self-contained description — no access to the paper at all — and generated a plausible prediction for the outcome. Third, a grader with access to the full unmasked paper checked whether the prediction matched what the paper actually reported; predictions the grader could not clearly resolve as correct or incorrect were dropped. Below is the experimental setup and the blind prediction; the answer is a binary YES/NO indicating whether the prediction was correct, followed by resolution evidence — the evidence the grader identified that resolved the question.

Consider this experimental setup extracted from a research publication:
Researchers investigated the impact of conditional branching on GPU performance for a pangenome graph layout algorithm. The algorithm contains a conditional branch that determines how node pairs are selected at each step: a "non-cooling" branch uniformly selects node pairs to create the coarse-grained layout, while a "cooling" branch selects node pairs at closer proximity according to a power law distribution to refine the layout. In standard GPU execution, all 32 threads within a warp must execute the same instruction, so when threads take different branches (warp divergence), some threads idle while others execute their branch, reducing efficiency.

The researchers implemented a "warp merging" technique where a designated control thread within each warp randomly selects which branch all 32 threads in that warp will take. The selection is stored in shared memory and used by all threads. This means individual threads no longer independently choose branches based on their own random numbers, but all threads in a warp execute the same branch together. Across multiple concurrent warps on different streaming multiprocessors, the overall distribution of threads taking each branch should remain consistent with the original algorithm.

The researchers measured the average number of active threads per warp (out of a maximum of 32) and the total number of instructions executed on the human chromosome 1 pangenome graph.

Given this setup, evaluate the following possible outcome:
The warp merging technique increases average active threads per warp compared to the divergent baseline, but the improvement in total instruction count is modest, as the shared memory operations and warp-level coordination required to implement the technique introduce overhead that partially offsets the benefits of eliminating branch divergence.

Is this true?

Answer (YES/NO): NO